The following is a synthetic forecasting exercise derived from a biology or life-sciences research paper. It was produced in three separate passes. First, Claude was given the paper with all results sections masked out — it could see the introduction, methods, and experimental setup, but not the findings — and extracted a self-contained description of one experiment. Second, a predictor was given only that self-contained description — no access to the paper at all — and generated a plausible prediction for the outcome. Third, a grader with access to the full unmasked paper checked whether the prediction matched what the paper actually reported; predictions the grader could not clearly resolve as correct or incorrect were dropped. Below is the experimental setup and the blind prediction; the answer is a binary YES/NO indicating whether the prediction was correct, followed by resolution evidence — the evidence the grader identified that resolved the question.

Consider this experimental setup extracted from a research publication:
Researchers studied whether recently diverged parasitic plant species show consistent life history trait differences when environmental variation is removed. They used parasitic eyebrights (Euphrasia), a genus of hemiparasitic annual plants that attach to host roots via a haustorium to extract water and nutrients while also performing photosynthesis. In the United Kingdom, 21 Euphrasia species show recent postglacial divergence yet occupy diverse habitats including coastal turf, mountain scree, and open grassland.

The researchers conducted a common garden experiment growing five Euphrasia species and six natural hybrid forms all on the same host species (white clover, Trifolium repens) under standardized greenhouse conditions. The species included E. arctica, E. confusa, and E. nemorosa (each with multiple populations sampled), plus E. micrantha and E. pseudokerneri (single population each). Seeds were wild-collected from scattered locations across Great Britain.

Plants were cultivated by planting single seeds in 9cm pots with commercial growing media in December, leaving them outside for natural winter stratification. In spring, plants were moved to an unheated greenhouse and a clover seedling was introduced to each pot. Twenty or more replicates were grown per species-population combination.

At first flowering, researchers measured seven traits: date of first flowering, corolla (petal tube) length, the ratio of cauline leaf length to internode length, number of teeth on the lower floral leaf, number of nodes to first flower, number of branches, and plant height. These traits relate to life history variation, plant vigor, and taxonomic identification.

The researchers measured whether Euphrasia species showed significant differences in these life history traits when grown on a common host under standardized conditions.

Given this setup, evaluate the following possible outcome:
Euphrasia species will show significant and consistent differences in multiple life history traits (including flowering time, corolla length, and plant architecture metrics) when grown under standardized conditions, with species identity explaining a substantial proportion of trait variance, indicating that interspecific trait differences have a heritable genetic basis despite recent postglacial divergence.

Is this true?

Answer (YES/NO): YES